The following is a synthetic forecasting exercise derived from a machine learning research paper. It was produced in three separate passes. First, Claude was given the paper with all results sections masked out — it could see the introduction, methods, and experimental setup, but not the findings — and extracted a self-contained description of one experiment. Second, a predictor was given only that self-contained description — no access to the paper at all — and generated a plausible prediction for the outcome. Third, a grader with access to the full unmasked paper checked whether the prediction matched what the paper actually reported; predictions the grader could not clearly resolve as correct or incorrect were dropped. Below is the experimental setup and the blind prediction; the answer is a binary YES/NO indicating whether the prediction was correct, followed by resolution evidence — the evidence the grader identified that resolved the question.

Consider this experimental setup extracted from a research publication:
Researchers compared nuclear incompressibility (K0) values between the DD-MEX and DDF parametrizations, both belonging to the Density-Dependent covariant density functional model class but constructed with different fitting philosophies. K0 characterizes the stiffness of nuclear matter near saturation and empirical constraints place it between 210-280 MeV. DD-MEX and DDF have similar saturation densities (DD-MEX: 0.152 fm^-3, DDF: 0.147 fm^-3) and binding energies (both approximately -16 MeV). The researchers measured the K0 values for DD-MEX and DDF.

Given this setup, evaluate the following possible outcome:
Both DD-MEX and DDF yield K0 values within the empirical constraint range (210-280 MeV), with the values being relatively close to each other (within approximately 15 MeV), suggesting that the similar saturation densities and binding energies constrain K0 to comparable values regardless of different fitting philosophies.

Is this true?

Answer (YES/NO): NO